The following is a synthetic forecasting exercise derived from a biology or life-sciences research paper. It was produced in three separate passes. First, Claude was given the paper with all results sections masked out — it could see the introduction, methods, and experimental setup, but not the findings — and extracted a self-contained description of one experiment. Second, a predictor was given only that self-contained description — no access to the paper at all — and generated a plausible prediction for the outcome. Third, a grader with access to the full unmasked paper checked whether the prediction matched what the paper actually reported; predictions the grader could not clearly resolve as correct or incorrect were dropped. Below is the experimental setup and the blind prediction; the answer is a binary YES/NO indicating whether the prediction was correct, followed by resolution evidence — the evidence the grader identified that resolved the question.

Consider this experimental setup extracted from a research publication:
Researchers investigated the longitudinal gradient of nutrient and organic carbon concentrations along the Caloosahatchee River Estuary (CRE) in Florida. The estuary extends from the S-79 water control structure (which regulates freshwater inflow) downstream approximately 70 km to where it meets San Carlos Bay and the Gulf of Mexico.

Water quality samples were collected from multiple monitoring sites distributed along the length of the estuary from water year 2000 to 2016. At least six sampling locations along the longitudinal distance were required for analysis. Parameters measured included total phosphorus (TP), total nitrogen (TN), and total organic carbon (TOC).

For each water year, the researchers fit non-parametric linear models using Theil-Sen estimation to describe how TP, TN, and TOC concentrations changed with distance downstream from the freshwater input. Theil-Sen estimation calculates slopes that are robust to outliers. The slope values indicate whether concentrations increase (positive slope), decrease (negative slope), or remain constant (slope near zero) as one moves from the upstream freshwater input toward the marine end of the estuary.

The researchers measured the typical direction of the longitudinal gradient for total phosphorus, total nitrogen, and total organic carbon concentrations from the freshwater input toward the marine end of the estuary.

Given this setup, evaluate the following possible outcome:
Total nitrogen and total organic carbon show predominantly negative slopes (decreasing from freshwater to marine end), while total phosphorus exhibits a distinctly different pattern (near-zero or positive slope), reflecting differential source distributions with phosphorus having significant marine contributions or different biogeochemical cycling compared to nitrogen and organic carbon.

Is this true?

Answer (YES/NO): NO